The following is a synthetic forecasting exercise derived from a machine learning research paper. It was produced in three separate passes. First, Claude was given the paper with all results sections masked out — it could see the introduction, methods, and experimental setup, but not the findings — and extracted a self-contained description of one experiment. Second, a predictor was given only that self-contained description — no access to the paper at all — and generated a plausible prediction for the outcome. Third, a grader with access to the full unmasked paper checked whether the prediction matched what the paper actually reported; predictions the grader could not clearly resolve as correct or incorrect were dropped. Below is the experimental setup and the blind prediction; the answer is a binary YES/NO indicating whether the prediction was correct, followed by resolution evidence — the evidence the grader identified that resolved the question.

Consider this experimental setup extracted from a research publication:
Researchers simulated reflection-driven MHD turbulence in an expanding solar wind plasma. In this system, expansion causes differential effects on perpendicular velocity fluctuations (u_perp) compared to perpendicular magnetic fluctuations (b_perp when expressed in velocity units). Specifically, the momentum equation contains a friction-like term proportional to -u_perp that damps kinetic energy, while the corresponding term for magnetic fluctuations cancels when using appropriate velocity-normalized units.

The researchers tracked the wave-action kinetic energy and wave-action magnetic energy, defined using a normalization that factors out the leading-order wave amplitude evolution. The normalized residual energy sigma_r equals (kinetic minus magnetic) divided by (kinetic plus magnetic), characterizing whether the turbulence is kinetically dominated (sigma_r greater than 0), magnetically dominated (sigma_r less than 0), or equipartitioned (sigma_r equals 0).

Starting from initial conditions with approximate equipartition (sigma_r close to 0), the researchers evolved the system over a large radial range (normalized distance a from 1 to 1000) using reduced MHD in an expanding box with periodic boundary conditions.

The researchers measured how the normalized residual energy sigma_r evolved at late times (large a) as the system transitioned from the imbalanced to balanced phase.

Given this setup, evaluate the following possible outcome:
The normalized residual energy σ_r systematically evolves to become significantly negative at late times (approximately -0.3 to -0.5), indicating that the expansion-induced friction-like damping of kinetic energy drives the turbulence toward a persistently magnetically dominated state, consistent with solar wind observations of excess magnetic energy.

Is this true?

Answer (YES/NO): NO